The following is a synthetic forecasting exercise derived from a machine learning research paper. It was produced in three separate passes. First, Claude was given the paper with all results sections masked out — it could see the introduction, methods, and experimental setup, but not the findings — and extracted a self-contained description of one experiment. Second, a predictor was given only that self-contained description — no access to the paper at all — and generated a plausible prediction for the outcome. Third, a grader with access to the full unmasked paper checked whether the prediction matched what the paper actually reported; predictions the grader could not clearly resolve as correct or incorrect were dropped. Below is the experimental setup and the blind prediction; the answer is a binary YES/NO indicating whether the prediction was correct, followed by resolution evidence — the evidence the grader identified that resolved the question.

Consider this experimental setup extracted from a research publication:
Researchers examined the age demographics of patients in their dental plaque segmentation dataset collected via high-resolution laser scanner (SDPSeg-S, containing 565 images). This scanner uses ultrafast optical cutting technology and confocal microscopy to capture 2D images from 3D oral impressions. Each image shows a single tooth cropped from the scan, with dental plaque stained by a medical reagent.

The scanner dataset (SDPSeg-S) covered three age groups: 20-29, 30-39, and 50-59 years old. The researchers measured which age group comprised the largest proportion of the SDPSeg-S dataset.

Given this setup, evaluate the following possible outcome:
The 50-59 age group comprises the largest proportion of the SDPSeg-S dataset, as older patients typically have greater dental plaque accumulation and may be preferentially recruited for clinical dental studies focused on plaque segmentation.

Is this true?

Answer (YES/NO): NO